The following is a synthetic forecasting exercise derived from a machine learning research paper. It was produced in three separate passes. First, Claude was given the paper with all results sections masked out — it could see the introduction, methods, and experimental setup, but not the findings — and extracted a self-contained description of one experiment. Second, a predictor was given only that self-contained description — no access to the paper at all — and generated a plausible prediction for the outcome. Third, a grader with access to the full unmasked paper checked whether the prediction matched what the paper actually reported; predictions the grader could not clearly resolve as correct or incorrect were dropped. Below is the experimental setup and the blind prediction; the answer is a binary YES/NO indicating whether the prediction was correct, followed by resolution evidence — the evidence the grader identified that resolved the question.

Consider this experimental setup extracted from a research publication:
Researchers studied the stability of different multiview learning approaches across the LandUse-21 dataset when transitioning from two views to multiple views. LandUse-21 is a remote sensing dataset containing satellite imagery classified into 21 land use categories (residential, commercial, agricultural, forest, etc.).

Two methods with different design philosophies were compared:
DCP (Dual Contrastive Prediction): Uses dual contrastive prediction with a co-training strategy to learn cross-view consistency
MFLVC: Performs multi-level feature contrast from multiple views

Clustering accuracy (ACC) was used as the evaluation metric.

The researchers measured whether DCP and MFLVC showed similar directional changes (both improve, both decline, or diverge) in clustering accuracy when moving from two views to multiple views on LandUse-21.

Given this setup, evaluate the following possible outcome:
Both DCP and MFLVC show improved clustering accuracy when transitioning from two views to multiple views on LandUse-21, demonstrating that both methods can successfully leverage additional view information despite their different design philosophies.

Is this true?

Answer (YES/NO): NO